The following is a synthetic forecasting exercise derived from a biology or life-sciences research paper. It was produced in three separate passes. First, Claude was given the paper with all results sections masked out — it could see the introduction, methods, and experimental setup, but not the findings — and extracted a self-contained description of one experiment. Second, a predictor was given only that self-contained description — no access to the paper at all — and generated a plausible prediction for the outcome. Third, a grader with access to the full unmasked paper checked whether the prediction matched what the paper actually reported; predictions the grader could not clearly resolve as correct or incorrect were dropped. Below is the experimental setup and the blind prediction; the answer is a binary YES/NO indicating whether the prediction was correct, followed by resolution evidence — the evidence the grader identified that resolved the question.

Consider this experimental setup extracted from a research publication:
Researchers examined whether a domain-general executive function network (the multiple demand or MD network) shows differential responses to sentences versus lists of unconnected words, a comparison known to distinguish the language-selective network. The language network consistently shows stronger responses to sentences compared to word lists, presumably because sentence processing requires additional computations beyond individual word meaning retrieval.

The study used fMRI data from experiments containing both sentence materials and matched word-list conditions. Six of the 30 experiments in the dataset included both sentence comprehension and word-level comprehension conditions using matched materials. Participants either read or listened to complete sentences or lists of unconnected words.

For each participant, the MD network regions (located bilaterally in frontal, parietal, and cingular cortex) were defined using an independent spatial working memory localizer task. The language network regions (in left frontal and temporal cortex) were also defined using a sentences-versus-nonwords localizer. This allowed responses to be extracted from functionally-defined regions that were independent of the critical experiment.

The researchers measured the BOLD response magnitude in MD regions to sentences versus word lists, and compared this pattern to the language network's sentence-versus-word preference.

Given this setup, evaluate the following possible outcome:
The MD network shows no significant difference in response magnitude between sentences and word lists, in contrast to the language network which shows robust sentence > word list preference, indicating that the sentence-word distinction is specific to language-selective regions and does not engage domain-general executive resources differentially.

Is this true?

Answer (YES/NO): NO